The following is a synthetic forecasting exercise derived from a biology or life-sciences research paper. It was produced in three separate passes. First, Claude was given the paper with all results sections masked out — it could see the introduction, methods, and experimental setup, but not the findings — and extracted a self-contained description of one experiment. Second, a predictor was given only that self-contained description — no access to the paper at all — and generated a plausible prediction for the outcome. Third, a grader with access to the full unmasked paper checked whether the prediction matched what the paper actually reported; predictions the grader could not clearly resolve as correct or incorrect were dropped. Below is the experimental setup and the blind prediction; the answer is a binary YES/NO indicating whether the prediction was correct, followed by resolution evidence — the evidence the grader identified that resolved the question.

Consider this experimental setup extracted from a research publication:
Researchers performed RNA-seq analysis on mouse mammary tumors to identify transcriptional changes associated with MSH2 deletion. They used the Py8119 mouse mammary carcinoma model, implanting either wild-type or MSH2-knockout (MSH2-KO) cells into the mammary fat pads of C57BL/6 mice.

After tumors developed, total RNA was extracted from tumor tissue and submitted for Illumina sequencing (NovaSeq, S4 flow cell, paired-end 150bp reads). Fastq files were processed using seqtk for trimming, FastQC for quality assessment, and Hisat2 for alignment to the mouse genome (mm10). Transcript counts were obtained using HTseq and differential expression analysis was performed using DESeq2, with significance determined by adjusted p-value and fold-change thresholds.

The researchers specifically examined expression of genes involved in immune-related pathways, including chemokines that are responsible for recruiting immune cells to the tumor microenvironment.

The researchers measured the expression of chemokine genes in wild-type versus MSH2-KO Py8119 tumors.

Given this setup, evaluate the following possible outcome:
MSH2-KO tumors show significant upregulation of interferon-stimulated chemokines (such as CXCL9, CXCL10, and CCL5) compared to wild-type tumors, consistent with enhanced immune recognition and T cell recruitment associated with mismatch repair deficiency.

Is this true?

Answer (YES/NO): YES